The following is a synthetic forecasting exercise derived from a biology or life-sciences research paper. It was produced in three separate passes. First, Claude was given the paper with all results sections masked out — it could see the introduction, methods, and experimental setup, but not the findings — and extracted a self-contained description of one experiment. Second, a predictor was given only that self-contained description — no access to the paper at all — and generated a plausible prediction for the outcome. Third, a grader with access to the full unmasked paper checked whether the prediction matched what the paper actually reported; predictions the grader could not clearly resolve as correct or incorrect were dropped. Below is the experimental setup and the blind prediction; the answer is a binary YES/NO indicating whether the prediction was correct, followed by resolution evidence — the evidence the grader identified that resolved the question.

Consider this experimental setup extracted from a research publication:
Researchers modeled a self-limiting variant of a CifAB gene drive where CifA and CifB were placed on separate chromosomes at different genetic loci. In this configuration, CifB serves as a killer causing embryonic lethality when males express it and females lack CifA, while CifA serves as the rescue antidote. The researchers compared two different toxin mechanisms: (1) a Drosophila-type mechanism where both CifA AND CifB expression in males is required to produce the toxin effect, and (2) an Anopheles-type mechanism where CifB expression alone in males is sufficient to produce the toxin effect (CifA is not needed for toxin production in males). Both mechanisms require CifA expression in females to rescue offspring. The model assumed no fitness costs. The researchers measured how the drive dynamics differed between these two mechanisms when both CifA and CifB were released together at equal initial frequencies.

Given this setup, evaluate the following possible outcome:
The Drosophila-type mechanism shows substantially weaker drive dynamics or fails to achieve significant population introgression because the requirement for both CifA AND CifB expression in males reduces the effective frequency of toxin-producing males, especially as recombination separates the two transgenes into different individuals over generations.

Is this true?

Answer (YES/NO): NO